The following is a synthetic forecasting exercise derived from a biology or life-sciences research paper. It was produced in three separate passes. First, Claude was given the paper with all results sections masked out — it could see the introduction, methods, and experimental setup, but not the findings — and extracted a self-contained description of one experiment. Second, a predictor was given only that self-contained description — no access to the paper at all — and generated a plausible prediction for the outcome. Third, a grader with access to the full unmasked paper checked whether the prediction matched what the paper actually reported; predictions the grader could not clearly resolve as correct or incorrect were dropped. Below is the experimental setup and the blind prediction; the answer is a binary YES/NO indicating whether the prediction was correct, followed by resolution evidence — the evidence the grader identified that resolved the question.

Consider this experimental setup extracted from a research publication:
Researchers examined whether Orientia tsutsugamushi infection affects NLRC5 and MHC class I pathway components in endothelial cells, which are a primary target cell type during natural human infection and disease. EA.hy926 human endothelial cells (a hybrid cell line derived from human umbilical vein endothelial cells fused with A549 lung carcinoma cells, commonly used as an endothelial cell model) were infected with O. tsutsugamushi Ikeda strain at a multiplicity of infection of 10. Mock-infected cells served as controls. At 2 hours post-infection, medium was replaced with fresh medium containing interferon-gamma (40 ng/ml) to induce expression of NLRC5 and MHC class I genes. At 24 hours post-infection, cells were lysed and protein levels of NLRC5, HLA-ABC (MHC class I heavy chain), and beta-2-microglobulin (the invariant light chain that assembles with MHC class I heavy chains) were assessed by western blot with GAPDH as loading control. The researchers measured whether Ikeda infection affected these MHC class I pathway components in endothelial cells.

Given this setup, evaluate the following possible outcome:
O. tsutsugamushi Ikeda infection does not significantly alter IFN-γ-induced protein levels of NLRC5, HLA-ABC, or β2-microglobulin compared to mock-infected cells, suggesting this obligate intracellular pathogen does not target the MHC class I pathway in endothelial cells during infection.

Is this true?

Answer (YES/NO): NO